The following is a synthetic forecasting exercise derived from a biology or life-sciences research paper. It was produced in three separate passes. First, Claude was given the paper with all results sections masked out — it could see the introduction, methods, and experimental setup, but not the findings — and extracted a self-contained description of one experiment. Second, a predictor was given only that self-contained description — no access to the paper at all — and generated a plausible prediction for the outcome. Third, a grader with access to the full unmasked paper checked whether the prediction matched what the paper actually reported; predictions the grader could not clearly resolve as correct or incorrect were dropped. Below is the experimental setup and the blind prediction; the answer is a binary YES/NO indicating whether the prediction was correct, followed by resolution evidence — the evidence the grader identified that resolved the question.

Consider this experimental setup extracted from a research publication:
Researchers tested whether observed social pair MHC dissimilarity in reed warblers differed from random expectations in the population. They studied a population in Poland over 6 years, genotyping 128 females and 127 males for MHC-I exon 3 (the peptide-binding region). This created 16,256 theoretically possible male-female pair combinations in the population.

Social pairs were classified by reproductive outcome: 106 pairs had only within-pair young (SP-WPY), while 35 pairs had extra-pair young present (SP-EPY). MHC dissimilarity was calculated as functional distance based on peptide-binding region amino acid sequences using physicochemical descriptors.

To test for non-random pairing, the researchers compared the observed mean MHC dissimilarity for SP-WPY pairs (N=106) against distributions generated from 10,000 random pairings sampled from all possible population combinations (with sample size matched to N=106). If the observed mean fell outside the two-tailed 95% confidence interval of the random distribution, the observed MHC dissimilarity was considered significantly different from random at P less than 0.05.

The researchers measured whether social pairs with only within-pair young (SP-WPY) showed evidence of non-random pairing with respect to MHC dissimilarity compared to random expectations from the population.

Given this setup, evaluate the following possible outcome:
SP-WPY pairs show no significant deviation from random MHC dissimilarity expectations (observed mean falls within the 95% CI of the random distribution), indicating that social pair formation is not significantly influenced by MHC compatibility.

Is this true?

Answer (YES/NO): YES